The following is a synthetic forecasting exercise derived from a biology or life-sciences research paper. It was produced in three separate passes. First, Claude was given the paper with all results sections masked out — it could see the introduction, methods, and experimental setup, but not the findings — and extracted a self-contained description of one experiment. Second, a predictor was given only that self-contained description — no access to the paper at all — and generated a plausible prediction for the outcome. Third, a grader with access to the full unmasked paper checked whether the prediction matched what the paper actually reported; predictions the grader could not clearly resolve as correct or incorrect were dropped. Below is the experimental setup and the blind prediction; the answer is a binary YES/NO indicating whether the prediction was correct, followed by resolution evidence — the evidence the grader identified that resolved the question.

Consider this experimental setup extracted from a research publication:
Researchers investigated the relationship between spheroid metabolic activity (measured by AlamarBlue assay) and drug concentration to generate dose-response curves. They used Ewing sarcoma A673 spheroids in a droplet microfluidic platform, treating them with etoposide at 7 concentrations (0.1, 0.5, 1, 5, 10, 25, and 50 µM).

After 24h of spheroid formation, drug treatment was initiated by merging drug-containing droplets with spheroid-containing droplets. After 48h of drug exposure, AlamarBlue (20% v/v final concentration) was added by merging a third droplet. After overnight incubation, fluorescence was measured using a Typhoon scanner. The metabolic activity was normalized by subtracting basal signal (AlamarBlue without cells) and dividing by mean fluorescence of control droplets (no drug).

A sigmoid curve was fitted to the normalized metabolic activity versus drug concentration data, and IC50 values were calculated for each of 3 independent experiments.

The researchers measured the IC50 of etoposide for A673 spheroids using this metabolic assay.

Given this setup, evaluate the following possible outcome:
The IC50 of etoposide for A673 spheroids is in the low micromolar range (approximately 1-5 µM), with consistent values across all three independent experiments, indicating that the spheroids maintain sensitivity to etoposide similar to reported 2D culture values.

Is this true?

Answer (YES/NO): YES